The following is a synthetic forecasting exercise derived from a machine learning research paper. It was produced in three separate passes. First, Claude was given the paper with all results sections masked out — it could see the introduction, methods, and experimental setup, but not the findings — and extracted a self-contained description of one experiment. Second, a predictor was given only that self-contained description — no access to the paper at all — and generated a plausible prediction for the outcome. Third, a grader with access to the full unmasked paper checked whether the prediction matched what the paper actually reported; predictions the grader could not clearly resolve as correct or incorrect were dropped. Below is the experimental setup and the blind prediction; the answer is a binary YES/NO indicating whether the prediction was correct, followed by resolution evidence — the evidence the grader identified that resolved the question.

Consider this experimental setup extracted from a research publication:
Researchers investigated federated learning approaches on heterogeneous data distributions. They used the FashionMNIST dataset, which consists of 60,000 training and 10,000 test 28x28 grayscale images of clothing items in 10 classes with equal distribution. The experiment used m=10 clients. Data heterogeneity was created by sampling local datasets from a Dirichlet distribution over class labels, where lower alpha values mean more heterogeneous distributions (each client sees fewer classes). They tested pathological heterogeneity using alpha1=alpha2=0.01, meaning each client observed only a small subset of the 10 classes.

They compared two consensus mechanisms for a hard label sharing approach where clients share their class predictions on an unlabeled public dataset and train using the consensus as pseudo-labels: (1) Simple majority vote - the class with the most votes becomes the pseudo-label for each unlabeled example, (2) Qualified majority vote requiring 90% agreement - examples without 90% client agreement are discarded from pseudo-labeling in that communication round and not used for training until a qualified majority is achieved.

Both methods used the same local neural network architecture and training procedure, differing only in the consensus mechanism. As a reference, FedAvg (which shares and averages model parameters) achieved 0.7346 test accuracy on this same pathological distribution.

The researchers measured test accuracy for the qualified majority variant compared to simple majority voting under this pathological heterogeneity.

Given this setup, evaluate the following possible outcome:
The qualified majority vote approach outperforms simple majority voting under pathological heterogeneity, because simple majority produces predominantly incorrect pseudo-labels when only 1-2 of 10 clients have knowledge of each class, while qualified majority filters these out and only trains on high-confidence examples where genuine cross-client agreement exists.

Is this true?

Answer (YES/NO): YES